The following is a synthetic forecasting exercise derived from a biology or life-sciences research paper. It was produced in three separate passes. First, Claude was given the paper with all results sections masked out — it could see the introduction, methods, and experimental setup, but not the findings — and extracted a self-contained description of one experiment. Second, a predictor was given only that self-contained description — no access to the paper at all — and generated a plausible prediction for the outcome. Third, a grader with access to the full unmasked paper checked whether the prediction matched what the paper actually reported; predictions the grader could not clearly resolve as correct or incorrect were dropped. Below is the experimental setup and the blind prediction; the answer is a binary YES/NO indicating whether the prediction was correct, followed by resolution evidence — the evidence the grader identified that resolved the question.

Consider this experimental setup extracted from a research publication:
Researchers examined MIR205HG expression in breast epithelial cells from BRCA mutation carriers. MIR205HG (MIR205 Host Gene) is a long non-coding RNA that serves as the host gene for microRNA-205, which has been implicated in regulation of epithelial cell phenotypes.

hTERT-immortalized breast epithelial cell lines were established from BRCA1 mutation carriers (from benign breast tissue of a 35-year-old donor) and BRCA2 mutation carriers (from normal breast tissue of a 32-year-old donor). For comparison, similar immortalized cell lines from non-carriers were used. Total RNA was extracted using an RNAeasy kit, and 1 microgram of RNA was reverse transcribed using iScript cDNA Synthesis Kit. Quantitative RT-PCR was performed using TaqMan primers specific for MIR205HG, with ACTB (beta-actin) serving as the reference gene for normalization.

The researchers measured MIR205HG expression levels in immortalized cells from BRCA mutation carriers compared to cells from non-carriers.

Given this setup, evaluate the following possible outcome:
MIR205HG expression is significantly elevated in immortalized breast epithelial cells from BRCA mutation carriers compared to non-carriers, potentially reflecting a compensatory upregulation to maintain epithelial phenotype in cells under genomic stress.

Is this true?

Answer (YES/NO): YES